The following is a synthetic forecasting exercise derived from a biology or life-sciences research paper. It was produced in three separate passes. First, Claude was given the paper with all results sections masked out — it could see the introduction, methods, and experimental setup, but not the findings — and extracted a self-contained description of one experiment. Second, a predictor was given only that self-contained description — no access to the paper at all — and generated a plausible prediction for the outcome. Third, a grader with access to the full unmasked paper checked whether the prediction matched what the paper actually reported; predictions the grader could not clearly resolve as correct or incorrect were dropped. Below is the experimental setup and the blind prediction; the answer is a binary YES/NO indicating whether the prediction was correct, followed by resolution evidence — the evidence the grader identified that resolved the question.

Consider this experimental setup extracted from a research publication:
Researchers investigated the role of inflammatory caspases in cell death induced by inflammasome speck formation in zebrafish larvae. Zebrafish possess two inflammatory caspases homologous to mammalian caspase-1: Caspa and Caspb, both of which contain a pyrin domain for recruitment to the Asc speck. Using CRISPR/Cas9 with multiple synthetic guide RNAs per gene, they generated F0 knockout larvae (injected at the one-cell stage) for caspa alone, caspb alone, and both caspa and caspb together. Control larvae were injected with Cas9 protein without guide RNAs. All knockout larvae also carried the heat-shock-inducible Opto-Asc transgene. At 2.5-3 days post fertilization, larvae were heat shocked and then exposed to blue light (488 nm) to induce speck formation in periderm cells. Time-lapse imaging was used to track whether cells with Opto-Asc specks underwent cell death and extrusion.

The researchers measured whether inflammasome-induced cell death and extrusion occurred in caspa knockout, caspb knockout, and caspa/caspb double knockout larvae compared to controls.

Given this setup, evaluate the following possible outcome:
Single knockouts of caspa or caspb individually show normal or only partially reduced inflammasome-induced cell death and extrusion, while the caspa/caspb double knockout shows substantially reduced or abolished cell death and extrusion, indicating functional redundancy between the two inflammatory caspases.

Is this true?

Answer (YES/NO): NO